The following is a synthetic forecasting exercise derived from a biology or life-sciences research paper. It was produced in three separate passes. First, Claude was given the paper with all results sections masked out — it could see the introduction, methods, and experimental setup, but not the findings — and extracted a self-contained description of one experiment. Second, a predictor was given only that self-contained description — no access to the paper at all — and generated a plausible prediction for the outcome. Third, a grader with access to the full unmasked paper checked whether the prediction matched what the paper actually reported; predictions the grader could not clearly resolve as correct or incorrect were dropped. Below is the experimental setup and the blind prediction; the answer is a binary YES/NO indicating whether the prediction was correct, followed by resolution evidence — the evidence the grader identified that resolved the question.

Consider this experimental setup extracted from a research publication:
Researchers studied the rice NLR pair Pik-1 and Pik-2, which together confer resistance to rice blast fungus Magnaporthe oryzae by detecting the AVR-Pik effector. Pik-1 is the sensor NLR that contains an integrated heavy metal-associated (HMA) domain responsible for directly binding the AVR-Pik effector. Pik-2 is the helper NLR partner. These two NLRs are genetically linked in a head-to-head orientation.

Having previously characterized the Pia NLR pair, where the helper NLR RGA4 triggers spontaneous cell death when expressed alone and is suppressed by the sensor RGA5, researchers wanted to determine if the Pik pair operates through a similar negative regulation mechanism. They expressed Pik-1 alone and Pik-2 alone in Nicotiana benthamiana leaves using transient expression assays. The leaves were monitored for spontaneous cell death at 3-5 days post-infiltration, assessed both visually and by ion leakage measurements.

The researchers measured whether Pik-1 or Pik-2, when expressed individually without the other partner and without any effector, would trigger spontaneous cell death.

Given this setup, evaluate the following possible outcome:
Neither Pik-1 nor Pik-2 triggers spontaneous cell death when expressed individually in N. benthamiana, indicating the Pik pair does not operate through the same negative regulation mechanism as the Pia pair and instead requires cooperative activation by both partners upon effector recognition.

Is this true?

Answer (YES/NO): YES